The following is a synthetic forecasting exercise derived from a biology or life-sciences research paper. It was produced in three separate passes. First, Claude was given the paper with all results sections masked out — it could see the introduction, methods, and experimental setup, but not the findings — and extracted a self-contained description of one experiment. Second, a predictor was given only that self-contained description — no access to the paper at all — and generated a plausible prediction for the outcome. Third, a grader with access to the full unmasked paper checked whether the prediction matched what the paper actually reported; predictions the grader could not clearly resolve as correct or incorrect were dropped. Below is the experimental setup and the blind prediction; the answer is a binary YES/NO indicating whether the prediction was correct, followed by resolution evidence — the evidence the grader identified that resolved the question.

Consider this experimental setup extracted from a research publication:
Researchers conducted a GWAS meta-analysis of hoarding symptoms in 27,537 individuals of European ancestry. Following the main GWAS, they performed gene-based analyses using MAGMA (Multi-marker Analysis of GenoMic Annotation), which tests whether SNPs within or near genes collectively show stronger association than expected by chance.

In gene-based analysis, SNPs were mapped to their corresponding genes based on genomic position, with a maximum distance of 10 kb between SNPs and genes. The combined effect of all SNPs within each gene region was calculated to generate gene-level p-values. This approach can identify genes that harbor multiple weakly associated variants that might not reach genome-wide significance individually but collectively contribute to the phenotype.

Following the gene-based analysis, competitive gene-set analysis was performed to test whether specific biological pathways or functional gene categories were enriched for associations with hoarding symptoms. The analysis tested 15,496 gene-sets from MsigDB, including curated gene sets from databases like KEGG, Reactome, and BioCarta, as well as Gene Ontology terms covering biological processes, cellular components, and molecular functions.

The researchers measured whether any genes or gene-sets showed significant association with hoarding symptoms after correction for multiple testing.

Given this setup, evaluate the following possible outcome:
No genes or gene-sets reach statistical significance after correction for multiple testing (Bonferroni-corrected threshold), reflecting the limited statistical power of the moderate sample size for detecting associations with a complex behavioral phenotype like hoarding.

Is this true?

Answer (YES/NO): YES